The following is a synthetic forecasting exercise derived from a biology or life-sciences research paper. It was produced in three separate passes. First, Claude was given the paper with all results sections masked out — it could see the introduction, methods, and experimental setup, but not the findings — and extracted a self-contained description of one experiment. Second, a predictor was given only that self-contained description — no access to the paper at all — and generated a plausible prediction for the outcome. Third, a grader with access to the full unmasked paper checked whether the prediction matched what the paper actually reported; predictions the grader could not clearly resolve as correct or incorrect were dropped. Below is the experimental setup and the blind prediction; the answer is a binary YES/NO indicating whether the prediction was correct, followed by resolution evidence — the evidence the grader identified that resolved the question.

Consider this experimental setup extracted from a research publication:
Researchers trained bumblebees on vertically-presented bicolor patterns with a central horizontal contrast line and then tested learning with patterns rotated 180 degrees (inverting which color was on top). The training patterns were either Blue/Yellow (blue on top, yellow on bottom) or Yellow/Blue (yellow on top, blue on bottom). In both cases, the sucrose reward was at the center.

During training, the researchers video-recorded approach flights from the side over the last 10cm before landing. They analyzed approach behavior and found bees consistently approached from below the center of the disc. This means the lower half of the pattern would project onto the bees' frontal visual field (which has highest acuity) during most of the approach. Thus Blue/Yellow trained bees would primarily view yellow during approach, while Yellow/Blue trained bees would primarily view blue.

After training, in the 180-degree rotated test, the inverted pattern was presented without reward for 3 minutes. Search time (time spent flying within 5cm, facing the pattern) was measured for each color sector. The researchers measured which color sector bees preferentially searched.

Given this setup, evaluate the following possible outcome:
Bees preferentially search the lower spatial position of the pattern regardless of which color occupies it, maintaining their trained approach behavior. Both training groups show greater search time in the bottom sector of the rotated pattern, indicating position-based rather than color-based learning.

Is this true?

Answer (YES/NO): NO